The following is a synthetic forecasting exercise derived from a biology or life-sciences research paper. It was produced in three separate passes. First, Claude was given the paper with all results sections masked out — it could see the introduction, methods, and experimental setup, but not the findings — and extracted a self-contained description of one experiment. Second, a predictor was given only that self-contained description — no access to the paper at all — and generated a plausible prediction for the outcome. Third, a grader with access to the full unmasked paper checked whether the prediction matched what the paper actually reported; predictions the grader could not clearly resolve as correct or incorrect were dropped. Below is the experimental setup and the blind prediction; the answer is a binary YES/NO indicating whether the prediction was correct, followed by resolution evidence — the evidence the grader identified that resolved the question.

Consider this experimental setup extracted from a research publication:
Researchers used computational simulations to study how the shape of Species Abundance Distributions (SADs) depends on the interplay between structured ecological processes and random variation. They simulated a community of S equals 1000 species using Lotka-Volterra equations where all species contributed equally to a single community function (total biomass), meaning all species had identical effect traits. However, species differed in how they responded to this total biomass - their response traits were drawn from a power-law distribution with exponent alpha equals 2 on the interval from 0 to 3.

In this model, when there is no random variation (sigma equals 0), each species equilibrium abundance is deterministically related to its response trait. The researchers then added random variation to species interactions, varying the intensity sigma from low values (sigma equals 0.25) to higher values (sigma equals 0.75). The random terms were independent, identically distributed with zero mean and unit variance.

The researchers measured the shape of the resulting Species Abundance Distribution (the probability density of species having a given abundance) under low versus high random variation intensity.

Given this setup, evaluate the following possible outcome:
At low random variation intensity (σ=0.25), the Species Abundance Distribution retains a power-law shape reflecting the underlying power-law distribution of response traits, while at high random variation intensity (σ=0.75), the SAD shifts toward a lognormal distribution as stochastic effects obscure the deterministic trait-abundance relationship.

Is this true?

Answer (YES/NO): NO